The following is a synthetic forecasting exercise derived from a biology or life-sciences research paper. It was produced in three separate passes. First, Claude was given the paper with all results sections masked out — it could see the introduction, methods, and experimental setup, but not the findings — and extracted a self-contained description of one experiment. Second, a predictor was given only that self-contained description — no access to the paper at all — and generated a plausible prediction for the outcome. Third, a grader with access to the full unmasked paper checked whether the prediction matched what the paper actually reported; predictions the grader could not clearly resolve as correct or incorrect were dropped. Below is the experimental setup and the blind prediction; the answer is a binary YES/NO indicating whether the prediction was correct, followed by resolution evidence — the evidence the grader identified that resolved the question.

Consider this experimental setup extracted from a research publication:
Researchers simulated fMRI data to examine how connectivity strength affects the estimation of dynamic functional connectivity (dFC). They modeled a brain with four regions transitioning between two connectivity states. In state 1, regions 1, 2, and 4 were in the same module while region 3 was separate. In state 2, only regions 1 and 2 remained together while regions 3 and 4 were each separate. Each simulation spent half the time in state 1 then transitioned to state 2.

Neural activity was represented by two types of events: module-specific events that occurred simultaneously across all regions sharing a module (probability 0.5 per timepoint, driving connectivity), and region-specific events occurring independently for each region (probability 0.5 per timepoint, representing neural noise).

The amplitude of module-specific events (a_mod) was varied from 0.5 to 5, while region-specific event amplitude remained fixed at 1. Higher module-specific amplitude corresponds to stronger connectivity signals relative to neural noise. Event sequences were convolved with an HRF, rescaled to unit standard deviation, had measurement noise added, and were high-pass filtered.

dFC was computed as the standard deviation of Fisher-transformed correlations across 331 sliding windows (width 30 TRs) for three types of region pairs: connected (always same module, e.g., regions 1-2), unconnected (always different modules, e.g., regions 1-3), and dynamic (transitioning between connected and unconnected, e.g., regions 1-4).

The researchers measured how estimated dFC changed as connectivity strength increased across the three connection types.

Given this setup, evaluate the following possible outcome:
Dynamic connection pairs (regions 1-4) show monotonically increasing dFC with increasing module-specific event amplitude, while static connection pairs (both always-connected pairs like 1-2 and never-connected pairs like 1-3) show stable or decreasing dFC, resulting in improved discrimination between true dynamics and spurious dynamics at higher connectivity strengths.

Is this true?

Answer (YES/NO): YES